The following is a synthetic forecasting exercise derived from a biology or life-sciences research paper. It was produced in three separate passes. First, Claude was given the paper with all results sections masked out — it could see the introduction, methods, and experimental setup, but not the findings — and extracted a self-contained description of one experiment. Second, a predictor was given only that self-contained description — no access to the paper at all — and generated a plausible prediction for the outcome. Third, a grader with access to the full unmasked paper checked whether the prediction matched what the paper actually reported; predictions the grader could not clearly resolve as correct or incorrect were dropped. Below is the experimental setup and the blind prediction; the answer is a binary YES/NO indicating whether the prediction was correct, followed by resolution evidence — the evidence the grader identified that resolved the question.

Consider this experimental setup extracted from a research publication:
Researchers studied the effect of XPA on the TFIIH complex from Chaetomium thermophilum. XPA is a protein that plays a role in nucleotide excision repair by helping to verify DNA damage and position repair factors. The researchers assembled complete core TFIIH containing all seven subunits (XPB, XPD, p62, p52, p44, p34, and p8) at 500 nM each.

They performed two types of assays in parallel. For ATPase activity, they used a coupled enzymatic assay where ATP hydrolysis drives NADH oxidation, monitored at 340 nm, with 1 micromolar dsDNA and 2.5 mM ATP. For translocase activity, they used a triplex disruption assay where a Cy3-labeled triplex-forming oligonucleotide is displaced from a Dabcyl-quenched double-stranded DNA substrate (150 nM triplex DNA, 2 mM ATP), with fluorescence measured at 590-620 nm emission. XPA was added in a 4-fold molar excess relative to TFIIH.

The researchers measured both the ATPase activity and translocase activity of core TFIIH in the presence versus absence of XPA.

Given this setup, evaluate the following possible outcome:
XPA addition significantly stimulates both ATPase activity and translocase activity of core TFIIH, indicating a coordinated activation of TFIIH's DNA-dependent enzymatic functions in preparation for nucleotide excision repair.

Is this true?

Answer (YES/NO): NO